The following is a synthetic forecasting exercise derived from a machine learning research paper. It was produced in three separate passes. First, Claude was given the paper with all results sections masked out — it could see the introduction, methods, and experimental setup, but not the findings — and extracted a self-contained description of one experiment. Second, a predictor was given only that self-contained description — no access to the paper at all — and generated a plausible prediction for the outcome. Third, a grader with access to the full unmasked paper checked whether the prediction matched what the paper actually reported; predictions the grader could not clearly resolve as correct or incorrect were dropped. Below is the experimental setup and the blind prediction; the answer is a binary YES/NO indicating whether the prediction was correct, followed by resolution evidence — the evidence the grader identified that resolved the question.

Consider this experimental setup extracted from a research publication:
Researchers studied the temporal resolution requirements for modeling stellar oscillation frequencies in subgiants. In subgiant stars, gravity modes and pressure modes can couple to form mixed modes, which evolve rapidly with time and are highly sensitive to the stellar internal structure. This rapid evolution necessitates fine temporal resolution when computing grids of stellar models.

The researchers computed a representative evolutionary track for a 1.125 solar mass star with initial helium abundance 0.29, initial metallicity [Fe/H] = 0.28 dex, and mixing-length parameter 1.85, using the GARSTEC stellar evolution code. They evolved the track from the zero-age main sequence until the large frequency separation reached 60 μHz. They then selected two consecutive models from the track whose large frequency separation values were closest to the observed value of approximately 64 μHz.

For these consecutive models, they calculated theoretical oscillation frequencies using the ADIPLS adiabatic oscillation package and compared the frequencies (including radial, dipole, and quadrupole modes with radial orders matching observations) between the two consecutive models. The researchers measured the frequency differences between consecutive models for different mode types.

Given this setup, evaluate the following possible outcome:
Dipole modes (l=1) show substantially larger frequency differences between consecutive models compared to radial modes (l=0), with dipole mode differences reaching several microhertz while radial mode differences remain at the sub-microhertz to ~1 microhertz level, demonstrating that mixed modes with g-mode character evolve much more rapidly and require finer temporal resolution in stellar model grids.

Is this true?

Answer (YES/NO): NO